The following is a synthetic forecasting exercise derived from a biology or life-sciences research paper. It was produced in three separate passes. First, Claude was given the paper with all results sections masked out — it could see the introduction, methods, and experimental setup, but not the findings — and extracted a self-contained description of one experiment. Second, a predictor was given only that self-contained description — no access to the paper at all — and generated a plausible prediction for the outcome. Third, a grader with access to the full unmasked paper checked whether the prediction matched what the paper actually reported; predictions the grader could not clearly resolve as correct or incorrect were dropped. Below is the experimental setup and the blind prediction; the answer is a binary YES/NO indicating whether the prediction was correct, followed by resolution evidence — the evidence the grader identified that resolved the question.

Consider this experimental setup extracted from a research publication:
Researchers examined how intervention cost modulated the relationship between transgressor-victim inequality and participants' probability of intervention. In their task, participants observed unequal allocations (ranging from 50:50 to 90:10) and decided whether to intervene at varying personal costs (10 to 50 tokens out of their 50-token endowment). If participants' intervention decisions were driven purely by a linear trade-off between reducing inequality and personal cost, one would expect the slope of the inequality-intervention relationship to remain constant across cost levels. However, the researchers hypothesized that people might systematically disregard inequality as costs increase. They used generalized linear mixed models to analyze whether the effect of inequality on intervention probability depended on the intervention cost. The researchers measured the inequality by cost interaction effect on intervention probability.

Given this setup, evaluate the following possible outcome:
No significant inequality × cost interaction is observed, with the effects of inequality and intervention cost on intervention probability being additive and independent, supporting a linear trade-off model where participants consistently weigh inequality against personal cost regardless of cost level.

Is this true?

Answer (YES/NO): NO